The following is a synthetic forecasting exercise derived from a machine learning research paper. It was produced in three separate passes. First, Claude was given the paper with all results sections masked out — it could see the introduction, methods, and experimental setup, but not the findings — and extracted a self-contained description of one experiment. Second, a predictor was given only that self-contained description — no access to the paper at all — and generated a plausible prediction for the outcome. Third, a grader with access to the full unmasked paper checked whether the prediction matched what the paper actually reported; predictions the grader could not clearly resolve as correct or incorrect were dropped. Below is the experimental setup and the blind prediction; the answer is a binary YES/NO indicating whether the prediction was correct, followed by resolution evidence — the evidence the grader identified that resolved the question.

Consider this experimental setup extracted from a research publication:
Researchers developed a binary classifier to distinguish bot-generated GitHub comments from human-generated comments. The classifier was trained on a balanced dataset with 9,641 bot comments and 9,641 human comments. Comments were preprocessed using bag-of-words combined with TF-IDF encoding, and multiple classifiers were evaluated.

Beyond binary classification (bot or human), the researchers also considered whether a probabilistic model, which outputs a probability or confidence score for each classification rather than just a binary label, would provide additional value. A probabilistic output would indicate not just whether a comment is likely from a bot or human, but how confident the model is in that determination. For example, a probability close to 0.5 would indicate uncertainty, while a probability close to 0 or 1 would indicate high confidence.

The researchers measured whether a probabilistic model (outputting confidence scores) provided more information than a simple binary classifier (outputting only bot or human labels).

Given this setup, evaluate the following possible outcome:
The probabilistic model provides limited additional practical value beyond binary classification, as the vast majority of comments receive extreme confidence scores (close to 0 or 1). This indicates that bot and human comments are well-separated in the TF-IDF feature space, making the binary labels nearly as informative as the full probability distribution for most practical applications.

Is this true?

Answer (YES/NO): NO